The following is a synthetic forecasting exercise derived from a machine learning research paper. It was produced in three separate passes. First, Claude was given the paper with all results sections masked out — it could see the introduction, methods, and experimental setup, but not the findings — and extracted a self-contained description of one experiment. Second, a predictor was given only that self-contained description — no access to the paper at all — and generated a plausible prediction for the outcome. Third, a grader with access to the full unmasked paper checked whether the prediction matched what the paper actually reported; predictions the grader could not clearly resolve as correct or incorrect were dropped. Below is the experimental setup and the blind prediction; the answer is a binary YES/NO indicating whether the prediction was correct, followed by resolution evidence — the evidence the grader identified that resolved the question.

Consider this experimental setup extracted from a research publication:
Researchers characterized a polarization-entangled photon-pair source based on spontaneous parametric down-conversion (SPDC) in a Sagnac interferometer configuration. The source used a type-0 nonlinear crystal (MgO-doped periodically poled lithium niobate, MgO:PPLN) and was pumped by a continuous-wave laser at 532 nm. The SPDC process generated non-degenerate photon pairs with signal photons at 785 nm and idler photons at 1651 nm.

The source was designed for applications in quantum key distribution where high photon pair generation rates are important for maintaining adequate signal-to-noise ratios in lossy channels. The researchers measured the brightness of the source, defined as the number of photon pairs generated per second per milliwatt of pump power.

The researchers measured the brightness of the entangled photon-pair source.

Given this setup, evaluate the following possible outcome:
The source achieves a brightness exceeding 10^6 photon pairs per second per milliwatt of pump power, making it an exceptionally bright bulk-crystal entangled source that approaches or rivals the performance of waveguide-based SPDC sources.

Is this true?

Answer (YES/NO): YES